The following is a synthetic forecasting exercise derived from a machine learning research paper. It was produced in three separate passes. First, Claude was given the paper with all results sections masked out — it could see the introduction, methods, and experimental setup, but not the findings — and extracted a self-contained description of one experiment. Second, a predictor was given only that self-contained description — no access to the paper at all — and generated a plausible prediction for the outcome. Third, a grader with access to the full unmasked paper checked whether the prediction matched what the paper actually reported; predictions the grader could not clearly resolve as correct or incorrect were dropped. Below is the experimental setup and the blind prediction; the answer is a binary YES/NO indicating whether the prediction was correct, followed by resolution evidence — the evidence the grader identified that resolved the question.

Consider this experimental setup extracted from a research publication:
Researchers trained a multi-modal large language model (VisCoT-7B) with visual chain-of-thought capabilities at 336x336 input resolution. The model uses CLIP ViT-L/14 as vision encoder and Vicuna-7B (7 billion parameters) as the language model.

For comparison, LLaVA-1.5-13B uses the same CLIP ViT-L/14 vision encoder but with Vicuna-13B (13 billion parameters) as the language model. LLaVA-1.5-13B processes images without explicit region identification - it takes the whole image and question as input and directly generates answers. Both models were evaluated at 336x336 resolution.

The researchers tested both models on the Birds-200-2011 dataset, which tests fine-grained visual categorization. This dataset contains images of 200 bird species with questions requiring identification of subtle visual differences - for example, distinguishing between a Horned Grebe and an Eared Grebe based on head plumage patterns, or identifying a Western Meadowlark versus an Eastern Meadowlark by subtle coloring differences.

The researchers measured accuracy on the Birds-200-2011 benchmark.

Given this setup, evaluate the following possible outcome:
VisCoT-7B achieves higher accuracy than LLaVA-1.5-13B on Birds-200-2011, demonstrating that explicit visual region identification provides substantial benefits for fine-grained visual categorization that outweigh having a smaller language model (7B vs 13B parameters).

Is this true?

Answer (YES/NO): NO